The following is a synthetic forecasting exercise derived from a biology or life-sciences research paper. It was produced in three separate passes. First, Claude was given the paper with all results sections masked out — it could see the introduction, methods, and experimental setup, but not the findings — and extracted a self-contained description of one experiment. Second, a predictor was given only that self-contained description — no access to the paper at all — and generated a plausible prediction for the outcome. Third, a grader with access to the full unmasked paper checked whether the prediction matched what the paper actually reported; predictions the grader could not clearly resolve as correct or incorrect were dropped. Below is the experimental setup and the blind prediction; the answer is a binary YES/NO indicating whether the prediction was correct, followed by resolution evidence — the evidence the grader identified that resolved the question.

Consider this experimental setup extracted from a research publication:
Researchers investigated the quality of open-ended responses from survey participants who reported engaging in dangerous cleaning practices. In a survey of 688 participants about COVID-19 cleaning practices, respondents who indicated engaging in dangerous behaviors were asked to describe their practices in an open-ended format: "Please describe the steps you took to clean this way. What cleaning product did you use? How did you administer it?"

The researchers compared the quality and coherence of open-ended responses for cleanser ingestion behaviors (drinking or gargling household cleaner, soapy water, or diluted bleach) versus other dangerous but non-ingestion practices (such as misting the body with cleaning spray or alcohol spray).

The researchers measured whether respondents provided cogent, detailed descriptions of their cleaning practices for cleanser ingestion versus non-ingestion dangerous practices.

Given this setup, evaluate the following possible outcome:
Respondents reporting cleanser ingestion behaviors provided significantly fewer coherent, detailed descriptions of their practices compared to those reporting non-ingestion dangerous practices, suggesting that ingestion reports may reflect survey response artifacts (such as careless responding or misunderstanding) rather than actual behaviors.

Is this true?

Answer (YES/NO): YES